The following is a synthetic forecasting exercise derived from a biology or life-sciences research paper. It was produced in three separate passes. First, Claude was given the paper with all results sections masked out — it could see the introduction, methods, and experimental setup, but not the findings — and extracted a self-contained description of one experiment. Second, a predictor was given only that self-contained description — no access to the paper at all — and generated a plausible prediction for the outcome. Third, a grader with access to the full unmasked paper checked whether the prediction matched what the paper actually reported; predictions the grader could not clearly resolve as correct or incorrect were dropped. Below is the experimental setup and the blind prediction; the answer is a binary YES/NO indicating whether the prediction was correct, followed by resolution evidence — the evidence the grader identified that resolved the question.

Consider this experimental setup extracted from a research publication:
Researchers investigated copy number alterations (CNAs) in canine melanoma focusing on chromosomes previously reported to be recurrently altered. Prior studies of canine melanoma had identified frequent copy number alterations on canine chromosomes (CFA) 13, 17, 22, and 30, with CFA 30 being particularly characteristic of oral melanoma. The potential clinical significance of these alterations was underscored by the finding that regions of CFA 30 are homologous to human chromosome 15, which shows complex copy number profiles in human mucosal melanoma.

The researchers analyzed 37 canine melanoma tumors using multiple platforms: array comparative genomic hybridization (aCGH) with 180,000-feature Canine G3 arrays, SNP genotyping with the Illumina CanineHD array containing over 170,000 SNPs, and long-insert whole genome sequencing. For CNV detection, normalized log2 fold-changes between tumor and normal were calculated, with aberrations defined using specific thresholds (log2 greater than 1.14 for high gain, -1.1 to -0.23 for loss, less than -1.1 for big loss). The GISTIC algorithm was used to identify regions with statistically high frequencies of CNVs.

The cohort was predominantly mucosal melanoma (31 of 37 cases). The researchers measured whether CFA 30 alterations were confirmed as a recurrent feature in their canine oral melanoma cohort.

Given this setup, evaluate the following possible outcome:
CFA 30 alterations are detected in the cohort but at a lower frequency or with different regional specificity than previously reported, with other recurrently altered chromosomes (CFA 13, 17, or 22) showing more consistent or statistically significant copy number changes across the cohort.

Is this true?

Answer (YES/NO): NO